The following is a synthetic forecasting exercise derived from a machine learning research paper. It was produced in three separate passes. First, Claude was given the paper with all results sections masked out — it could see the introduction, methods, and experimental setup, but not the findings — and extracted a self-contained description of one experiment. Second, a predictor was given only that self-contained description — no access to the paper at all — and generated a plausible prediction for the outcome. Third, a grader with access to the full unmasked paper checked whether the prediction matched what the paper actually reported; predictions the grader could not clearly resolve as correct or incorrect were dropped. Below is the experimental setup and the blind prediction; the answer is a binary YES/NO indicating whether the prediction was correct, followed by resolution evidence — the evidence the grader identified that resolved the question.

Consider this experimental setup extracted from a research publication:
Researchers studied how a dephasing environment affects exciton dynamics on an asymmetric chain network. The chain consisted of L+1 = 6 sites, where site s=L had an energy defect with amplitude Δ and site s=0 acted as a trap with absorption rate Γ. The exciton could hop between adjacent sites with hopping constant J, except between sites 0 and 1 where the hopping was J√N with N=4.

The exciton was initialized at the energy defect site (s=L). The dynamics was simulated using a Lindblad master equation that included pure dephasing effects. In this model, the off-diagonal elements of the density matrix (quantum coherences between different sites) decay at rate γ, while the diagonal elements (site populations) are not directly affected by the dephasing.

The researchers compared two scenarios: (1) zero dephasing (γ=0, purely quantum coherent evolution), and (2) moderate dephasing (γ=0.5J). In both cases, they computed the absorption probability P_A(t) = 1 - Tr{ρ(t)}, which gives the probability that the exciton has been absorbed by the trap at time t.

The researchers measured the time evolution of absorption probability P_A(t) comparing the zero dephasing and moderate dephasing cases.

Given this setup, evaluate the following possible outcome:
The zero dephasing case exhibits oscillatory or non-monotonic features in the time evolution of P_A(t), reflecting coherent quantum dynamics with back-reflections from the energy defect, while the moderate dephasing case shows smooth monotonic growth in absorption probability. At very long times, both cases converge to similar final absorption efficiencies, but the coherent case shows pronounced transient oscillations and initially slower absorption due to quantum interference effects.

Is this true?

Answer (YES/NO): NO